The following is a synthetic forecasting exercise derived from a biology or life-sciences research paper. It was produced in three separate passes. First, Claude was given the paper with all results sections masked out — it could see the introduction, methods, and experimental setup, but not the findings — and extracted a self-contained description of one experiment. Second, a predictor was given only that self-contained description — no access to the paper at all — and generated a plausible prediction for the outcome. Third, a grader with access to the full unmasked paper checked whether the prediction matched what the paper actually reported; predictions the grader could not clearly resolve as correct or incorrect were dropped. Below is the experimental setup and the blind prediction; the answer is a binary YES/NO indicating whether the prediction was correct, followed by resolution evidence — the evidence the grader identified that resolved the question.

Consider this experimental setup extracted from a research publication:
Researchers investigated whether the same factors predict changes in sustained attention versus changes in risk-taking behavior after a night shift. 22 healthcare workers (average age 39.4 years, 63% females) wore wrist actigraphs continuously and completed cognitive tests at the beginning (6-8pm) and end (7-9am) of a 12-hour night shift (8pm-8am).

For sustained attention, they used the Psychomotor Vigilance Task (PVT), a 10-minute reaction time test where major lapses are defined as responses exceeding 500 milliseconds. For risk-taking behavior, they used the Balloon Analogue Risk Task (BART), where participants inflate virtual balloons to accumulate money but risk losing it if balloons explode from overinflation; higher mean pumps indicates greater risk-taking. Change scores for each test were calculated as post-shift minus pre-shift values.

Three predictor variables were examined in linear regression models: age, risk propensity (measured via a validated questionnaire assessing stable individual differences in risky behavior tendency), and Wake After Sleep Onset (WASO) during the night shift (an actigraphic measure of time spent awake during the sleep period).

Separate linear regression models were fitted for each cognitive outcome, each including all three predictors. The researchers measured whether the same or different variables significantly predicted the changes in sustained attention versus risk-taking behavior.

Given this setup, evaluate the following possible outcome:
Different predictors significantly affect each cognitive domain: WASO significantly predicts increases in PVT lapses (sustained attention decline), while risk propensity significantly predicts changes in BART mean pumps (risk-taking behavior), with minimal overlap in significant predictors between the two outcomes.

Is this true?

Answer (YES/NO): YES